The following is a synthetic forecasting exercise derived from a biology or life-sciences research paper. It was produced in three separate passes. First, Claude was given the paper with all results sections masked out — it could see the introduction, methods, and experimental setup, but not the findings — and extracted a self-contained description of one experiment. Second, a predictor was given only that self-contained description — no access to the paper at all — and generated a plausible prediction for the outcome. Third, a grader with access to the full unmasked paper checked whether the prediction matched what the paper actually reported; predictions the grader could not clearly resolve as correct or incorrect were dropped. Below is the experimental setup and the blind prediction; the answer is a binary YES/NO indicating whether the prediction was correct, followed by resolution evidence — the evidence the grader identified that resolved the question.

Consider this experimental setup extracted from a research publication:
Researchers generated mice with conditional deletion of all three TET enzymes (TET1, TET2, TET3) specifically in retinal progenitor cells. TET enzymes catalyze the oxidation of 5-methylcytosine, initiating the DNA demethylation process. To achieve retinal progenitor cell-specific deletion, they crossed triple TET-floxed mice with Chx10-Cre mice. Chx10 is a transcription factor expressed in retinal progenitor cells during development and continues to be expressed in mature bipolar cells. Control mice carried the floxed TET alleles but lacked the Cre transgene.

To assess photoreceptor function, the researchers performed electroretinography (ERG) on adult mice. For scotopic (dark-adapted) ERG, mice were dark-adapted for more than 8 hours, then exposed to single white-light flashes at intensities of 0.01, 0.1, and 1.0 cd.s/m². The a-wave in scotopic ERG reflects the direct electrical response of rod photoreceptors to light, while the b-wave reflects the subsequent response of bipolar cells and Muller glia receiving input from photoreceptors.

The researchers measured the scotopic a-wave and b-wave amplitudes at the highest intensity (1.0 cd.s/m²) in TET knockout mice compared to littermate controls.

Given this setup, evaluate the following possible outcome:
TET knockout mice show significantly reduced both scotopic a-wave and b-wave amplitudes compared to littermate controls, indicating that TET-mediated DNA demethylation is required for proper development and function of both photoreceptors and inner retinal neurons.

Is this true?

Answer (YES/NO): NO